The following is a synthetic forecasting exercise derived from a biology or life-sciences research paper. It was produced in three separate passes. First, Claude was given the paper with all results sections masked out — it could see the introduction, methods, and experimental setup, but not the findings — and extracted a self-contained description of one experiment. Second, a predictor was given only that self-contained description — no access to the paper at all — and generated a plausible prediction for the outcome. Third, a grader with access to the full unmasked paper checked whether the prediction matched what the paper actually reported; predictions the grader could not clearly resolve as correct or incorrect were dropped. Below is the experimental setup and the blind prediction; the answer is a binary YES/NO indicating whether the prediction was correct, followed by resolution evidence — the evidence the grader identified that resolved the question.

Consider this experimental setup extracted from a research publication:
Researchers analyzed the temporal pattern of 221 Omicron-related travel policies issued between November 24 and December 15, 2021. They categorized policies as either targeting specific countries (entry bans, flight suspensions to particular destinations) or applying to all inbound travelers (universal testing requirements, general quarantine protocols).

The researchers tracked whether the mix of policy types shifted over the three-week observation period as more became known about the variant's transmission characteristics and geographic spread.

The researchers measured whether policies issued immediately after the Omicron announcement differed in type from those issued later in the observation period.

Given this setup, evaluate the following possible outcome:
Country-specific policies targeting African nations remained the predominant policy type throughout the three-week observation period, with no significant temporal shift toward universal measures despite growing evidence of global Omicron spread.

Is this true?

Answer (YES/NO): YES